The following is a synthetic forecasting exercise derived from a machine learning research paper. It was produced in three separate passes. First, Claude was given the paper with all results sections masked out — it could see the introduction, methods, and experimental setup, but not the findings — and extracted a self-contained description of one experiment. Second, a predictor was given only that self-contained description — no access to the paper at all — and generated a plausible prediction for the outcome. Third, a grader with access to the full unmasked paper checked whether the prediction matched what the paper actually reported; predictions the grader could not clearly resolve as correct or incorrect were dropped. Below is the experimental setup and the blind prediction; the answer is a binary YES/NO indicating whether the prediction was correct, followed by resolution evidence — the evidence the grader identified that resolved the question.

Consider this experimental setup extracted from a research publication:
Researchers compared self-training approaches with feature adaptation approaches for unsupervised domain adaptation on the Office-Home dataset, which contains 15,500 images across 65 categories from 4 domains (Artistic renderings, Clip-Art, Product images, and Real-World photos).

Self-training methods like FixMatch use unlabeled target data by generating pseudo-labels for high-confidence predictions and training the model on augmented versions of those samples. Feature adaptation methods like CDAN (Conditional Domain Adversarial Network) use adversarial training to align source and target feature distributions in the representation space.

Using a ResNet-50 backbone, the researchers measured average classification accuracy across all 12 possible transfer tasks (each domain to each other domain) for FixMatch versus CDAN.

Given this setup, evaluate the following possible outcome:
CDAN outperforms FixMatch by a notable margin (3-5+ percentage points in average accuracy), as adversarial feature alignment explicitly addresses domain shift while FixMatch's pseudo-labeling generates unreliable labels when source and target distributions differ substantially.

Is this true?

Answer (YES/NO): NO